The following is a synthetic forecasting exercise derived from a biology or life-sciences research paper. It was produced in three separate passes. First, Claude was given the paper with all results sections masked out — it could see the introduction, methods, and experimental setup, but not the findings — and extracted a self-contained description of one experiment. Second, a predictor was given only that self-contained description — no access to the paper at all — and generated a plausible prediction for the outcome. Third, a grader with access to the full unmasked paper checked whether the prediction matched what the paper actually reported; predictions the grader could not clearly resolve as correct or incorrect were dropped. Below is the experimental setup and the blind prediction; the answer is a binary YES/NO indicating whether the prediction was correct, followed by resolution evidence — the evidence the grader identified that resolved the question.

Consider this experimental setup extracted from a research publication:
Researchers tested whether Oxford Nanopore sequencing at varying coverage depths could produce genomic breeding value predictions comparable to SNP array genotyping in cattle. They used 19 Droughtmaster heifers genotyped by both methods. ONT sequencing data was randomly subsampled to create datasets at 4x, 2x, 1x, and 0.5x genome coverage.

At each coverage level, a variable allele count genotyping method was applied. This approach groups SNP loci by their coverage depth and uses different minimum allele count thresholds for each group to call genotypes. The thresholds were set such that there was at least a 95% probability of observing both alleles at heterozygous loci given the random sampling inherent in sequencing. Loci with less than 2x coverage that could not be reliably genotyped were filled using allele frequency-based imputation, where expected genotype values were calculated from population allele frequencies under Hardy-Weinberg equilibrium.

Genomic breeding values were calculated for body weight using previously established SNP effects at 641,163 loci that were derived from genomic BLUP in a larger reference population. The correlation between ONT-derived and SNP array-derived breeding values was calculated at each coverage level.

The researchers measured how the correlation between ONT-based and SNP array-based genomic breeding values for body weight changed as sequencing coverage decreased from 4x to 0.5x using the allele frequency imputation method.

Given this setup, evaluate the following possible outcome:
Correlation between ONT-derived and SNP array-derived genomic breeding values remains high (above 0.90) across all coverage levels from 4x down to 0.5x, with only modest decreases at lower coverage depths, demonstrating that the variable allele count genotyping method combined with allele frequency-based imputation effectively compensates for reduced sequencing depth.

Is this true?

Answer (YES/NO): NO